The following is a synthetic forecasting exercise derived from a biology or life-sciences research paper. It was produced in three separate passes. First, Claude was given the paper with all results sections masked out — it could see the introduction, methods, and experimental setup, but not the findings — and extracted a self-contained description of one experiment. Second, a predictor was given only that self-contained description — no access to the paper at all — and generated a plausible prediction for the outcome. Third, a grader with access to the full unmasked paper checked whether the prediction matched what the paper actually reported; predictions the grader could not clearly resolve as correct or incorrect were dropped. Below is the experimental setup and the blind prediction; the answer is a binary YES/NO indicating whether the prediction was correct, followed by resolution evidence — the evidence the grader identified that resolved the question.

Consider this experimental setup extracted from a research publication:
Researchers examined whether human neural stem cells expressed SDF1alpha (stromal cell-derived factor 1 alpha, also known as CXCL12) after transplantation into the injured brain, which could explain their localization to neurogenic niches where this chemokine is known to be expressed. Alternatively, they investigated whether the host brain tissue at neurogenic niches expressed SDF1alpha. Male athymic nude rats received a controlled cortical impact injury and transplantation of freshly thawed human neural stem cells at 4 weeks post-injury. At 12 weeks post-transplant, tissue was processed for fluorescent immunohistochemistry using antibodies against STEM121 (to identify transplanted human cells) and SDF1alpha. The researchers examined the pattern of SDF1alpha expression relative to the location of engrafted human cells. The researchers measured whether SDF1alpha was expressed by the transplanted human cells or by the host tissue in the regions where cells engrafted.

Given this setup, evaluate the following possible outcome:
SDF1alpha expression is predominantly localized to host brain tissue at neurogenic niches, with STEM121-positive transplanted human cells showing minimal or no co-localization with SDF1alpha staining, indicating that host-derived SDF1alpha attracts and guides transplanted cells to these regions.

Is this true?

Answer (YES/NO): NO